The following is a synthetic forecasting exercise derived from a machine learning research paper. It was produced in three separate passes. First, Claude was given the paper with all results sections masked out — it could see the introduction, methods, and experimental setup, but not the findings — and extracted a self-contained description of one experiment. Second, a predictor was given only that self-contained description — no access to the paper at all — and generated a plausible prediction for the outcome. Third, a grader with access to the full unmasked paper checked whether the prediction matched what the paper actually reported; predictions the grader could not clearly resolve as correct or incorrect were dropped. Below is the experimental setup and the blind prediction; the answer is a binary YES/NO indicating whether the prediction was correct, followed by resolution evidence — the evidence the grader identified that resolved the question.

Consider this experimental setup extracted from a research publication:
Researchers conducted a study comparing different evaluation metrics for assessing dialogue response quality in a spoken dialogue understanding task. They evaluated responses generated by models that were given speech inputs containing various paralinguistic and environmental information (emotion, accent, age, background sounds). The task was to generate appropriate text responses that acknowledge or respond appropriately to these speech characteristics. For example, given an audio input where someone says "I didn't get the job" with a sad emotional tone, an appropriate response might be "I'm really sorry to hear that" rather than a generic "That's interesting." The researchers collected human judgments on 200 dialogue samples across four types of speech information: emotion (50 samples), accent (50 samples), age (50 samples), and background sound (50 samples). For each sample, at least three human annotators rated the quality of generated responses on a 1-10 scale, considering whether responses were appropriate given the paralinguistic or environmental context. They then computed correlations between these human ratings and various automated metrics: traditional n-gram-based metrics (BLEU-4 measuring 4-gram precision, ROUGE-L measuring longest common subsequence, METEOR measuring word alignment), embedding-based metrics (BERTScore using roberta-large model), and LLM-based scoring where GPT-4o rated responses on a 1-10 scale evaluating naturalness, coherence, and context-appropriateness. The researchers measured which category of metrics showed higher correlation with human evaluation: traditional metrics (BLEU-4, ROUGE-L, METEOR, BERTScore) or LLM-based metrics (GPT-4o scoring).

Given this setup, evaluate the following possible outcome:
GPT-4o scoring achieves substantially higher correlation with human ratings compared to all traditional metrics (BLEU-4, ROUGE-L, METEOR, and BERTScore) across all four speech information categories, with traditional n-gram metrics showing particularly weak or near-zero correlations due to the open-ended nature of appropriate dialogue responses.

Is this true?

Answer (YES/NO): NO